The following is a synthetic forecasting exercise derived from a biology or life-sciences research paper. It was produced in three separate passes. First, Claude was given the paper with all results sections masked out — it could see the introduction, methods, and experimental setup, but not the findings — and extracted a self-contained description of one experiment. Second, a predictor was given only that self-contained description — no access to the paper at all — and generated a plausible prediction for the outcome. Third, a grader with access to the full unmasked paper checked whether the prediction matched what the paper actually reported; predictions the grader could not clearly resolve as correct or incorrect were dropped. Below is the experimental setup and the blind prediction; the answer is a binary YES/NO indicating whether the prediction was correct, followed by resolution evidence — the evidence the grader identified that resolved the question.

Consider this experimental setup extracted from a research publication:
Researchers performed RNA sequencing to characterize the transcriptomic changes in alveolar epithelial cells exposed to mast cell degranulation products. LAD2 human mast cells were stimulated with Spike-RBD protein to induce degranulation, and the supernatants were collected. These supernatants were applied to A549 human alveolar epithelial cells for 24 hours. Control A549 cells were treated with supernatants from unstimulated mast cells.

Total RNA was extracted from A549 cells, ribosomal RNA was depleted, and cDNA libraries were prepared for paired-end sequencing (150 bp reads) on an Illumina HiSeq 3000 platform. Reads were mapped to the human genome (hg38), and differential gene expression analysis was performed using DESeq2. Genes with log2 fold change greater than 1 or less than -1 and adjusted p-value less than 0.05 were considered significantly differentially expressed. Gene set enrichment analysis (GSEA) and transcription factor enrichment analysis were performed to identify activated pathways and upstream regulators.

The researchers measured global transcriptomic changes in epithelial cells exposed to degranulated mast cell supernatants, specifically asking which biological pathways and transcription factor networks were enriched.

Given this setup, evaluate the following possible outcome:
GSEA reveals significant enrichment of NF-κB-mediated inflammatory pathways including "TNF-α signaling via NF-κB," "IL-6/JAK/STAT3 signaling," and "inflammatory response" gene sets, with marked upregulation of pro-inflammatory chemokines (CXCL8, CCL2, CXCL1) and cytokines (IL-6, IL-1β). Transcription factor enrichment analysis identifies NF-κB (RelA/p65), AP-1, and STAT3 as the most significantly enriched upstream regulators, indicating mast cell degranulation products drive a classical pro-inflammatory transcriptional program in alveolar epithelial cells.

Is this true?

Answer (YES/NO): YES